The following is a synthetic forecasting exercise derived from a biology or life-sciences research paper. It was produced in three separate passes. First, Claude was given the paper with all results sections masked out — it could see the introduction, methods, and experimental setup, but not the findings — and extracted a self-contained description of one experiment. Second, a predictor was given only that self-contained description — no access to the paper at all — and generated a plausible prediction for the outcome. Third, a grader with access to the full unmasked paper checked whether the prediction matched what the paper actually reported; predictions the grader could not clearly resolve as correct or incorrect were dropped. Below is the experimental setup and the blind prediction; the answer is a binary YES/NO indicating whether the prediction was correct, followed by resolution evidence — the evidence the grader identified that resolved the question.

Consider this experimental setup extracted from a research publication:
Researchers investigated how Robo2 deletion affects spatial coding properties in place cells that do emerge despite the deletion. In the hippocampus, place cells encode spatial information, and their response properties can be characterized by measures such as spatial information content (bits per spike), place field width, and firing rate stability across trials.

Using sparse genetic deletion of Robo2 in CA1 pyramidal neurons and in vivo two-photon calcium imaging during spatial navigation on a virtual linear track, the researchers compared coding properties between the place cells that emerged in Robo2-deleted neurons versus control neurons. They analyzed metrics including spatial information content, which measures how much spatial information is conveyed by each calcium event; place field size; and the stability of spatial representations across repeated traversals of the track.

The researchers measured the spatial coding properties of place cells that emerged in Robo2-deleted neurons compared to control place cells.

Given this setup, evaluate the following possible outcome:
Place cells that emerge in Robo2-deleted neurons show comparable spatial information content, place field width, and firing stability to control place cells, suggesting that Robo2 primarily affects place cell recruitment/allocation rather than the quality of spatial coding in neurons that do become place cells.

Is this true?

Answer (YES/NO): NO